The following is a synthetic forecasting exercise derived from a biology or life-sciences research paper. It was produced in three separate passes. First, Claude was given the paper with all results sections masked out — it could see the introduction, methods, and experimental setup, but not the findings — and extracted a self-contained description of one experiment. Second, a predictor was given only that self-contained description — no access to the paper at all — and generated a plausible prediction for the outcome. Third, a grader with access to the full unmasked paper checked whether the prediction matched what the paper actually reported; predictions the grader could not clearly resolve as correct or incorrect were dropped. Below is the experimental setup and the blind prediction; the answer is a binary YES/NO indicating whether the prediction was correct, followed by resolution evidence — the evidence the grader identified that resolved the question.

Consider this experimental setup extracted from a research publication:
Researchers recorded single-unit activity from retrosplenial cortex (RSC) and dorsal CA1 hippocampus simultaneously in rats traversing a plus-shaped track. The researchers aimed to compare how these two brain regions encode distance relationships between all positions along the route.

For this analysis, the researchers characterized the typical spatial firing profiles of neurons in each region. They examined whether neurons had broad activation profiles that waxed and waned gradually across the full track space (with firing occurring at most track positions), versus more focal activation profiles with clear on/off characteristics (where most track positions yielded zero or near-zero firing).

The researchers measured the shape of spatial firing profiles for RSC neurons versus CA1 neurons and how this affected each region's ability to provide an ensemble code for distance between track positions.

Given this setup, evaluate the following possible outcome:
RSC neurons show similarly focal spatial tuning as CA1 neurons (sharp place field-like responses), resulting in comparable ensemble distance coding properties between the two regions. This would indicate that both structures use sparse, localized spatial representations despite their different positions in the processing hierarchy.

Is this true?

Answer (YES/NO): NO